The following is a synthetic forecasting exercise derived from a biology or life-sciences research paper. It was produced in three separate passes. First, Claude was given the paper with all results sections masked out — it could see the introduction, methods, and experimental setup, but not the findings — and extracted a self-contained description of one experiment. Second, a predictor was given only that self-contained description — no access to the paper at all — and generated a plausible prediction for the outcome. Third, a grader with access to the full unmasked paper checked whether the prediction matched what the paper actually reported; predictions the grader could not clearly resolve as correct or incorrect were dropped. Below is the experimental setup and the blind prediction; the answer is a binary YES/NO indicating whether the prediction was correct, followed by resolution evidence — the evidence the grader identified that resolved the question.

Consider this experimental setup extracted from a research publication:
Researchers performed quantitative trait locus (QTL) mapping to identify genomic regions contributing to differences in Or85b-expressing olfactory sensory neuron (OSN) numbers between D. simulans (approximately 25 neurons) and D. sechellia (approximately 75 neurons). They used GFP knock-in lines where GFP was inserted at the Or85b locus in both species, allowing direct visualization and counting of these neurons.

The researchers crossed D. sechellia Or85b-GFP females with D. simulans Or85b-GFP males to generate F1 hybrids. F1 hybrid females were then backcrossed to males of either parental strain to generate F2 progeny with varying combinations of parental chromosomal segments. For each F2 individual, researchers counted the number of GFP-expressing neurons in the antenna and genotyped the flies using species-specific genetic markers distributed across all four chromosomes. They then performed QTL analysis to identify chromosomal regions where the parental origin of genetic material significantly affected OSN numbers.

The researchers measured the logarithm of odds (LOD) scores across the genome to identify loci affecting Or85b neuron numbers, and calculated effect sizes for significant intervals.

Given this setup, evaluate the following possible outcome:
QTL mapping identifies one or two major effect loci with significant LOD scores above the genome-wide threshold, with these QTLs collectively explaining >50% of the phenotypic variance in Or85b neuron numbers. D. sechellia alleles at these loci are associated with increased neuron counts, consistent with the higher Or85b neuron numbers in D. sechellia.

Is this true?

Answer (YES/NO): NO